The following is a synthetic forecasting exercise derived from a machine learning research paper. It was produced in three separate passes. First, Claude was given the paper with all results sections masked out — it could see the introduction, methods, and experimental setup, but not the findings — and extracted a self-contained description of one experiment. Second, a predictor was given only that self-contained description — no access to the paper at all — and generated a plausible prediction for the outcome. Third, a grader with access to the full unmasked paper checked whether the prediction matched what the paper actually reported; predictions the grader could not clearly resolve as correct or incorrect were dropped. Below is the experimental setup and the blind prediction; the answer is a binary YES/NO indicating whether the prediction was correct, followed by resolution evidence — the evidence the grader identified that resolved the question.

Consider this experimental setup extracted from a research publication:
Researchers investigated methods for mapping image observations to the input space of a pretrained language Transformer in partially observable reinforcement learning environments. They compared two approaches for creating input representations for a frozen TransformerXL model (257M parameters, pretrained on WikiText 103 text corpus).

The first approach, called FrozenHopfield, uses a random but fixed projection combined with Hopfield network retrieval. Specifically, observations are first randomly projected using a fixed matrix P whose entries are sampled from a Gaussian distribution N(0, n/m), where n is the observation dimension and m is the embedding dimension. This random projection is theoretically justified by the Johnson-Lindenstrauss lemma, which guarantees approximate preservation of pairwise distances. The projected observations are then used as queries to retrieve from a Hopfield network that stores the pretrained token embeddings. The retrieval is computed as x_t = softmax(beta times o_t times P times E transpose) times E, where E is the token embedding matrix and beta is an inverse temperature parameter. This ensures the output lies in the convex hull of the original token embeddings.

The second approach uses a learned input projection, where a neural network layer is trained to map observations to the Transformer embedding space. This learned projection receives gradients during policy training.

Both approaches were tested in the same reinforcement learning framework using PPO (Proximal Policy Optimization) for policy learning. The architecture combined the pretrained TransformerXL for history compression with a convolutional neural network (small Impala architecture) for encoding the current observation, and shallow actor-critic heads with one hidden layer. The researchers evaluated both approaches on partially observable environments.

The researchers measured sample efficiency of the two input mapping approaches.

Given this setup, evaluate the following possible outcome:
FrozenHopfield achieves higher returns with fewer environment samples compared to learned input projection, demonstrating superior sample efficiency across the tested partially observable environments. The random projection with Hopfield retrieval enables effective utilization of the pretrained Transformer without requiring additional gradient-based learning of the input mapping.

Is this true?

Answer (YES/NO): YES